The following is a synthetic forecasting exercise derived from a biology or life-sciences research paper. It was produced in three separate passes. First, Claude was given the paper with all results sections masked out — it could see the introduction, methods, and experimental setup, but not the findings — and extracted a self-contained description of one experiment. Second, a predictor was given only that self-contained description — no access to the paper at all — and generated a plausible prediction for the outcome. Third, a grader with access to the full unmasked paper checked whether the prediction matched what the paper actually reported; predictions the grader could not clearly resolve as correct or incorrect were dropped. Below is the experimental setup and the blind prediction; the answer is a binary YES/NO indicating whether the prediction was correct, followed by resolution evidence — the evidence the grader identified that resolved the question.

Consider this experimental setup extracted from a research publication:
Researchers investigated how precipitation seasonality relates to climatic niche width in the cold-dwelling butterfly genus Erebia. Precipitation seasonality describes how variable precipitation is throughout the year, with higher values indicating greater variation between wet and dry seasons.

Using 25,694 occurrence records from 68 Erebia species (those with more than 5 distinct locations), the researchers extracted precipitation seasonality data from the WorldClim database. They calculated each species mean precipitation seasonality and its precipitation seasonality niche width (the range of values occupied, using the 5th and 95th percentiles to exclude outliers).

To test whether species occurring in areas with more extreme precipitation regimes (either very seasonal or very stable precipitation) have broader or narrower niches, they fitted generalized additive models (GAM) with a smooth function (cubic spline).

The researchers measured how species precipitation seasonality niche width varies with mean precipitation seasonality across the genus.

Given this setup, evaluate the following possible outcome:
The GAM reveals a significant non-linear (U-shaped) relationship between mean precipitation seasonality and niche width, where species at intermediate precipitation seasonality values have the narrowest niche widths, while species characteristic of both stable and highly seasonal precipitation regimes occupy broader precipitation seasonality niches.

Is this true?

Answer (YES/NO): NO